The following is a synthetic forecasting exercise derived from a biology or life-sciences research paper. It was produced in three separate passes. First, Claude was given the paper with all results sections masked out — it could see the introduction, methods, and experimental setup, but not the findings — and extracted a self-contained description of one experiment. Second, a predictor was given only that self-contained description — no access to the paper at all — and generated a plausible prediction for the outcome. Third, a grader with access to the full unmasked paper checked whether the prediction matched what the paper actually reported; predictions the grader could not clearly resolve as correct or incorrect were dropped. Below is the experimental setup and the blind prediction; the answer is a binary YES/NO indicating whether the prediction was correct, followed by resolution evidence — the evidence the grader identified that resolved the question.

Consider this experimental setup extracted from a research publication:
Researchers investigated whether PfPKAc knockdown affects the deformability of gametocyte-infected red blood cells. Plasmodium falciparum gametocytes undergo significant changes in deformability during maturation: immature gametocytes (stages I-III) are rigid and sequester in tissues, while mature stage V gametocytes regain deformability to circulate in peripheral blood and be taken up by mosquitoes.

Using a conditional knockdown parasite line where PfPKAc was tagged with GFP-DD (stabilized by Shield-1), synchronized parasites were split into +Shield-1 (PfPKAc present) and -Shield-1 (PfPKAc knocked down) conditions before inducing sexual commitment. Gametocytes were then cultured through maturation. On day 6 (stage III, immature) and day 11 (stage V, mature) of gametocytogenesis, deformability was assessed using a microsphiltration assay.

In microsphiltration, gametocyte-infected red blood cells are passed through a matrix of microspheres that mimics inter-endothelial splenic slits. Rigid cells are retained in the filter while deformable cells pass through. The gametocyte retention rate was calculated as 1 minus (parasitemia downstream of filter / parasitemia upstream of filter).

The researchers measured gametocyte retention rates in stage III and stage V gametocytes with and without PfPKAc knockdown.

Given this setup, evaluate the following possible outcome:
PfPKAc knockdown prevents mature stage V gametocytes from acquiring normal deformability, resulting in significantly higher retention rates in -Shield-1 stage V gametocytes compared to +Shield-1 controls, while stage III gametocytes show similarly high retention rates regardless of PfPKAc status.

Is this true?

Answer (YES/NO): NO